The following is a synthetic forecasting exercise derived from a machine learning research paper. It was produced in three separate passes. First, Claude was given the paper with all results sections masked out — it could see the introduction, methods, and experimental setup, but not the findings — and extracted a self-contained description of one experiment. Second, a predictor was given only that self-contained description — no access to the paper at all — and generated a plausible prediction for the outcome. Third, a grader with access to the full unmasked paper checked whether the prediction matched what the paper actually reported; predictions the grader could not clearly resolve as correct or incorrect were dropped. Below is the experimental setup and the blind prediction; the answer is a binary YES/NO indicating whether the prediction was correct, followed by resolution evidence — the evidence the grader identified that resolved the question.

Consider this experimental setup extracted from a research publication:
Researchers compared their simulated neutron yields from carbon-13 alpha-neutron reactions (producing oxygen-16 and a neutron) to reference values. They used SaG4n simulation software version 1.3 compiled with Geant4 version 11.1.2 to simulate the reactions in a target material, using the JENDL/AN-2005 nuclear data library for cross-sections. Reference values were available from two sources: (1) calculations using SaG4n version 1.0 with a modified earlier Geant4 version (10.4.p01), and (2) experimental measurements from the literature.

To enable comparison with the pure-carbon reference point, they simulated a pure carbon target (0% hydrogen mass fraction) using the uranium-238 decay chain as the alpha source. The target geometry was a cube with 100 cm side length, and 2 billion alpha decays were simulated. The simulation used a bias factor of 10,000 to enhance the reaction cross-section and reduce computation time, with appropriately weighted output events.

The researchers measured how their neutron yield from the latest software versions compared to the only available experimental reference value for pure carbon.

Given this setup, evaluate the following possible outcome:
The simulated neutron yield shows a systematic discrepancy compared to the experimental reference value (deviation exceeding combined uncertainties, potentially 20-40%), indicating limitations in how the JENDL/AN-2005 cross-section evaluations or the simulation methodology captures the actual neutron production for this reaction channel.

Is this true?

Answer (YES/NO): NO